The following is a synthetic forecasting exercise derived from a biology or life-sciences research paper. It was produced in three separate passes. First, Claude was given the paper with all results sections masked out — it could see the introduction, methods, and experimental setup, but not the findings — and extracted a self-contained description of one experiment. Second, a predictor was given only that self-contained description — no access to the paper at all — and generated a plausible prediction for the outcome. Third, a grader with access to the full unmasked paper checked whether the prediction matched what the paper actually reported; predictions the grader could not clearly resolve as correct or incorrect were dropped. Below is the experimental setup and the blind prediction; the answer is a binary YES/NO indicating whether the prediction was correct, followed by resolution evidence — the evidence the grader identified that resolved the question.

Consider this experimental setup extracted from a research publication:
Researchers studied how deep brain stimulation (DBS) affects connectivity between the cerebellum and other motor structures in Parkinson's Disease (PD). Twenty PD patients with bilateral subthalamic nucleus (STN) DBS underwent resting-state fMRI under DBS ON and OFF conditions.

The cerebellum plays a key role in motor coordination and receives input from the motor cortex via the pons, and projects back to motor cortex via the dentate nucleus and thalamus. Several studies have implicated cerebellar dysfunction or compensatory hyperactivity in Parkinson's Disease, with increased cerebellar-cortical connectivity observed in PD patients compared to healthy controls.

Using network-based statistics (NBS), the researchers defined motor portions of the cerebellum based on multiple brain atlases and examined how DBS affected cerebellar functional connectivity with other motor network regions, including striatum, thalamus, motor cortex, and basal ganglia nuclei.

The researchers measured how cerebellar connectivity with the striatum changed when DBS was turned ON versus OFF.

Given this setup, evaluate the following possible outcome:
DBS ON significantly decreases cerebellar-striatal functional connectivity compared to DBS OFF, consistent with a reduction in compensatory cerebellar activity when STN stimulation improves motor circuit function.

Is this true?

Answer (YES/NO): YES